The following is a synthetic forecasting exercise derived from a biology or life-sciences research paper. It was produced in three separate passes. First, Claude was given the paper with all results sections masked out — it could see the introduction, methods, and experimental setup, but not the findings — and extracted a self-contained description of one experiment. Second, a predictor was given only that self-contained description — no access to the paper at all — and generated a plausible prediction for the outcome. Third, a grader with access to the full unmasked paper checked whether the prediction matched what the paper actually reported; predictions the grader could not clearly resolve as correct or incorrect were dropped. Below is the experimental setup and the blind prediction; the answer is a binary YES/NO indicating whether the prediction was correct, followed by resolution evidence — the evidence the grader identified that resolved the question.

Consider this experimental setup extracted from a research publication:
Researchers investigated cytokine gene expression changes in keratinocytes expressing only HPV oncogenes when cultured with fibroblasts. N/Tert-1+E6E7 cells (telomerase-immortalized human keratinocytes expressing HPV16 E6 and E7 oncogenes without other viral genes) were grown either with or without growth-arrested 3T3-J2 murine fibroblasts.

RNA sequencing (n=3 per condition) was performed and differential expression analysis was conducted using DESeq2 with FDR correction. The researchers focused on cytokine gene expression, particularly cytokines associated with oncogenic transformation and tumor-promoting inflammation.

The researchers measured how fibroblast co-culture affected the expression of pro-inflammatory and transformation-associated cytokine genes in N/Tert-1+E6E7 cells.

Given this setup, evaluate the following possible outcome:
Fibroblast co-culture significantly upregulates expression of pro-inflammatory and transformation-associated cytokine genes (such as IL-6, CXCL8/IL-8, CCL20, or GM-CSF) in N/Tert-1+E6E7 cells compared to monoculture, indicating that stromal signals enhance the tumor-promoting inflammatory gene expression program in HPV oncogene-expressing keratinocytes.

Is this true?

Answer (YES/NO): YES